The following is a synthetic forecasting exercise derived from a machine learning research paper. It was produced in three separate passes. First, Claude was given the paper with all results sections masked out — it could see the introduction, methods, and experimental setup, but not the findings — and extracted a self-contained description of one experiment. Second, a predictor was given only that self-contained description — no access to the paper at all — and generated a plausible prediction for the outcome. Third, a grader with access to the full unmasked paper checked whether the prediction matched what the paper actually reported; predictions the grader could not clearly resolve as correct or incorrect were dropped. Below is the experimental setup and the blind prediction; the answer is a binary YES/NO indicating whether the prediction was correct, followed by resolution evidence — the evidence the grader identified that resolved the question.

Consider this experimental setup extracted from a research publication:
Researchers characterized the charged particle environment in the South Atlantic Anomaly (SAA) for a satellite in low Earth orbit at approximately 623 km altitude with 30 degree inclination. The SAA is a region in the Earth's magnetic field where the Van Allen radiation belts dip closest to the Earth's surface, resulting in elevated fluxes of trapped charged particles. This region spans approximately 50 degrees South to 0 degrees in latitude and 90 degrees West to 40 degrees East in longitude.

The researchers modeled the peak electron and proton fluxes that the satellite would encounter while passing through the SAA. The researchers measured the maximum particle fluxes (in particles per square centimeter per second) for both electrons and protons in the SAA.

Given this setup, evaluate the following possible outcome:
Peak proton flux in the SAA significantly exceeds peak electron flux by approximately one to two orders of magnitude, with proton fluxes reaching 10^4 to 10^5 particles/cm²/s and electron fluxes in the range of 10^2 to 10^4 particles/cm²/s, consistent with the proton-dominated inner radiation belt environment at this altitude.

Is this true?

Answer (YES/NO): NO